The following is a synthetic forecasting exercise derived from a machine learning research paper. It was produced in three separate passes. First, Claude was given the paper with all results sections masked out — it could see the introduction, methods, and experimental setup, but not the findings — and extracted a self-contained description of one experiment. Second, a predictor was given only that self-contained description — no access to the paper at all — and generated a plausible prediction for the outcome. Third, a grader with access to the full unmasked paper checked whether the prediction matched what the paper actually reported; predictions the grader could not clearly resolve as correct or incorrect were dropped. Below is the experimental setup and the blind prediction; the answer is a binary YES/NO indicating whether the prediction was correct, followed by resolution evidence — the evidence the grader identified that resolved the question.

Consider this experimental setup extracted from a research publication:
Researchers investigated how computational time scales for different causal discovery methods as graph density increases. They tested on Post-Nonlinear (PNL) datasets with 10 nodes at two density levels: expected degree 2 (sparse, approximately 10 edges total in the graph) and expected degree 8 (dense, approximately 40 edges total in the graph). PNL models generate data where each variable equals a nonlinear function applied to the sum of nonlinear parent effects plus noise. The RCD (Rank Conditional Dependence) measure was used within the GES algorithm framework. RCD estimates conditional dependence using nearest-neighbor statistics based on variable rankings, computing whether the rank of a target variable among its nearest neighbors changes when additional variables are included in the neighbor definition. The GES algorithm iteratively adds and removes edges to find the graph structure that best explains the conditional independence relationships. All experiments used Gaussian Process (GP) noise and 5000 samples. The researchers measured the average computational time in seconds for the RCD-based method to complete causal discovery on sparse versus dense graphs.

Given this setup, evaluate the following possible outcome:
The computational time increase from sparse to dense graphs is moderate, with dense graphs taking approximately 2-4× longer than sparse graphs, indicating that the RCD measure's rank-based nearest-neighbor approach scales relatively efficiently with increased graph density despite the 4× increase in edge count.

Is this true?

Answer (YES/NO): NO